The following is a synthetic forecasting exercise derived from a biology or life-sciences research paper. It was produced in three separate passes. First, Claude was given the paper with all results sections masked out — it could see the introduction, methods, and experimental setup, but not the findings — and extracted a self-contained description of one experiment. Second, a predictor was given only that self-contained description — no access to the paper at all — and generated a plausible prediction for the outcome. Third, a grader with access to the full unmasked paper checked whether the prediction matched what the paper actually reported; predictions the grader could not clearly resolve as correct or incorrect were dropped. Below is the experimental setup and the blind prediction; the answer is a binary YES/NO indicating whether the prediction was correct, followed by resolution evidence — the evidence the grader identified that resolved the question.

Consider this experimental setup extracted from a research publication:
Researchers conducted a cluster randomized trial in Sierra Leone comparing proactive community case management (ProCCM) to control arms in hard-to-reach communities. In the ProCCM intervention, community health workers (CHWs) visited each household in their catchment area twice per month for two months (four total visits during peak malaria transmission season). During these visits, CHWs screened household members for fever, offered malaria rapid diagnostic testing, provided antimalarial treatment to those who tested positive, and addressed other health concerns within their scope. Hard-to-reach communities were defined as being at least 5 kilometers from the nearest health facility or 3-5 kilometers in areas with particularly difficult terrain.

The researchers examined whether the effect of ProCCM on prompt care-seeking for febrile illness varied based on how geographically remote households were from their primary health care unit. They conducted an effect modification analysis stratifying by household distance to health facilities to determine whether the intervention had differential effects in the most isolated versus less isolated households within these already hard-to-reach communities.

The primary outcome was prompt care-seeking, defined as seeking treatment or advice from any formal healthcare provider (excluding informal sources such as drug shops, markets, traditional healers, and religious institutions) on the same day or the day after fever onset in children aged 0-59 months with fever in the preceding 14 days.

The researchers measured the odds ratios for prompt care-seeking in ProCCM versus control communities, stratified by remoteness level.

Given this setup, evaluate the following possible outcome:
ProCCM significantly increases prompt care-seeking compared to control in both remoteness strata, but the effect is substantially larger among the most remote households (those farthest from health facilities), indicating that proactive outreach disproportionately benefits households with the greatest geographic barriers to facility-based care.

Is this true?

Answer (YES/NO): NO